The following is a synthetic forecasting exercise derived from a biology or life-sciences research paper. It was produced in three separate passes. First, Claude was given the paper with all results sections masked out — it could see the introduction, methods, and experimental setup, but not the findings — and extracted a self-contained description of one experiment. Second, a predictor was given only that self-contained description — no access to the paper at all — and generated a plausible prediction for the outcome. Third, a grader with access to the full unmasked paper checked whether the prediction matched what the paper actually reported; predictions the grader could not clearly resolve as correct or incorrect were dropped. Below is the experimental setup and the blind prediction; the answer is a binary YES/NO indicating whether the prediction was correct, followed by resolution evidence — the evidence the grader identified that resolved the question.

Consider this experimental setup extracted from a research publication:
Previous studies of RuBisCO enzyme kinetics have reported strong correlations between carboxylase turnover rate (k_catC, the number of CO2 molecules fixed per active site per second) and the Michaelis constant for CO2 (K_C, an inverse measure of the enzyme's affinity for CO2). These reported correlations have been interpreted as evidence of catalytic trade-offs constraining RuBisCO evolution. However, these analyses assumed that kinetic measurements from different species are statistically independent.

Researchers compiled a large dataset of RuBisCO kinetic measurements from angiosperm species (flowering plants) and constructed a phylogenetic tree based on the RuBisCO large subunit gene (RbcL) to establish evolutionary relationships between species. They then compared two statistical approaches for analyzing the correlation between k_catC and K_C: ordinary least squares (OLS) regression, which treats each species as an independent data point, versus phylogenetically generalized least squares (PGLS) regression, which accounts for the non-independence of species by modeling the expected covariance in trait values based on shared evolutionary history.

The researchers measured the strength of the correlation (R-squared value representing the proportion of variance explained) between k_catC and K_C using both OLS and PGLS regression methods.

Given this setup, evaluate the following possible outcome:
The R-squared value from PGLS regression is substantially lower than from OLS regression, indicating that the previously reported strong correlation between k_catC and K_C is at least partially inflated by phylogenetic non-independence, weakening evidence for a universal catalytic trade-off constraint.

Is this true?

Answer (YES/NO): NO